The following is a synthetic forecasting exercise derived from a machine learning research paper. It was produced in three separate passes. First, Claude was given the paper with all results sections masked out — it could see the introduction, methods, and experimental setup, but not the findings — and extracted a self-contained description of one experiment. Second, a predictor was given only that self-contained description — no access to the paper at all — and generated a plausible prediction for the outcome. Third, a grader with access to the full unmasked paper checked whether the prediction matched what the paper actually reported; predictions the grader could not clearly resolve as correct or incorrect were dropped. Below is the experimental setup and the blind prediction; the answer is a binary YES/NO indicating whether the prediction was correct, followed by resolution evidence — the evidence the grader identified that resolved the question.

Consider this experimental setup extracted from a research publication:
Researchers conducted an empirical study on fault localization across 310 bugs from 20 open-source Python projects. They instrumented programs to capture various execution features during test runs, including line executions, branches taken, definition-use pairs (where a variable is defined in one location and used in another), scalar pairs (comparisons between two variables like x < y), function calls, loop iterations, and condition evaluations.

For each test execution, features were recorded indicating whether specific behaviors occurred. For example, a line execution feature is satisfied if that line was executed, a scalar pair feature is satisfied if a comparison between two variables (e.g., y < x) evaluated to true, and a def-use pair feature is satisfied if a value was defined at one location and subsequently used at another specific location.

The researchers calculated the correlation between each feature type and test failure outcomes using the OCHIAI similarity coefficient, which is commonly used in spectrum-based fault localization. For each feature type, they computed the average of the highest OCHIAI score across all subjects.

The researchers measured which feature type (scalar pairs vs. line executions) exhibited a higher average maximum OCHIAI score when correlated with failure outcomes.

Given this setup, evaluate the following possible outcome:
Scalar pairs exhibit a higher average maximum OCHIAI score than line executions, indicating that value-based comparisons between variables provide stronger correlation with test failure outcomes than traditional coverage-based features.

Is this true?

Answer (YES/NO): YES